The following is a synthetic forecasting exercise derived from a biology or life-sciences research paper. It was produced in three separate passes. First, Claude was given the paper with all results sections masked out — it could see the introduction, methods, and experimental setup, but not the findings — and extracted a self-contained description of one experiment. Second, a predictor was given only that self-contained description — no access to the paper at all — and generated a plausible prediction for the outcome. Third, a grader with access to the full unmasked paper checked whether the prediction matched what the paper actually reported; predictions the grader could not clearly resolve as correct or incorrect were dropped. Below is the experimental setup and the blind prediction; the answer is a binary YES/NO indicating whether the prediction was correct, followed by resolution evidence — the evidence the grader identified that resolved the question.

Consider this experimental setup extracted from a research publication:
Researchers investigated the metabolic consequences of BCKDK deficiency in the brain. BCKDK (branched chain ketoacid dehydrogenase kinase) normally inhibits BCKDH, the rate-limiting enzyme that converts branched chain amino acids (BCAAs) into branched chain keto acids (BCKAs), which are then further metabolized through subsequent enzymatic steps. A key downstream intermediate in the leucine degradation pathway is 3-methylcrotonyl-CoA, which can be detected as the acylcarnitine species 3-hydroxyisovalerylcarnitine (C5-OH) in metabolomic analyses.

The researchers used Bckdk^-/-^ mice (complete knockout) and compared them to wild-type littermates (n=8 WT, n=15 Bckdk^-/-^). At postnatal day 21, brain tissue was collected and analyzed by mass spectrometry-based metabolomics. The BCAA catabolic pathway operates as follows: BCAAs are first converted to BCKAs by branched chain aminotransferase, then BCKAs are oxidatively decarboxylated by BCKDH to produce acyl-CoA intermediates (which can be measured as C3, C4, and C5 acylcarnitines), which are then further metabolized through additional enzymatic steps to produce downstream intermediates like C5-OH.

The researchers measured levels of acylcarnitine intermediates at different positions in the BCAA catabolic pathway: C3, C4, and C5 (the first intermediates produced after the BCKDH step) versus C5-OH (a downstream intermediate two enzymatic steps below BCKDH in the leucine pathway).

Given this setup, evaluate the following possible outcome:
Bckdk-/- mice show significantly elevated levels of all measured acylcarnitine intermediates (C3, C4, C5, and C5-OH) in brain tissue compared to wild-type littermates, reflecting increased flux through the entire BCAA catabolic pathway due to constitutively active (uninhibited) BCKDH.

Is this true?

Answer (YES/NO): NO